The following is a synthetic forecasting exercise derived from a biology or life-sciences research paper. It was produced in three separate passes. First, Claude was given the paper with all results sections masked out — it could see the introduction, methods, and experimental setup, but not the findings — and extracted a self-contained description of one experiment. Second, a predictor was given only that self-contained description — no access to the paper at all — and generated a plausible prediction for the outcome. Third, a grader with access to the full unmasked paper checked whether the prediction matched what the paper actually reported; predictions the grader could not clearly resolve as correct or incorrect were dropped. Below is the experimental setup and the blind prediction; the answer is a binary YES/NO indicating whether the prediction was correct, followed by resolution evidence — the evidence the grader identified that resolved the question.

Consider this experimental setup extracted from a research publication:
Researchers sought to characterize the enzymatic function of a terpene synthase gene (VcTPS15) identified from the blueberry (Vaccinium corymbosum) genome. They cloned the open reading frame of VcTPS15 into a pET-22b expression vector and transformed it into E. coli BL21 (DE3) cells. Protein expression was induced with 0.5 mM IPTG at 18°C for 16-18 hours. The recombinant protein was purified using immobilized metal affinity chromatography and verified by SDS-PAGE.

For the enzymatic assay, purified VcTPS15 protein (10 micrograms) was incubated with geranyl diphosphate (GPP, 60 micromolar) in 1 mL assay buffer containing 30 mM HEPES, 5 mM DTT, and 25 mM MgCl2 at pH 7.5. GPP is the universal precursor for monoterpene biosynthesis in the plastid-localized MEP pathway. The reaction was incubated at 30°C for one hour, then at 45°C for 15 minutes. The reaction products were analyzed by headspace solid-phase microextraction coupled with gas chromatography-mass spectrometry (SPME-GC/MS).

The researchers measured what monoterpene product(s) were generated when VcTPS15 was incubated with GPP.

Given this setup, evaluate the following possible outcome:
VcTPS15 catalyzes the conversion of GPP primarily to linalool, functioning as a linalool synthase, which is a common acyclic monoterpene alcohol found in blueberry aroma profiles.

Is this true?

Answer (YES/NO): YES